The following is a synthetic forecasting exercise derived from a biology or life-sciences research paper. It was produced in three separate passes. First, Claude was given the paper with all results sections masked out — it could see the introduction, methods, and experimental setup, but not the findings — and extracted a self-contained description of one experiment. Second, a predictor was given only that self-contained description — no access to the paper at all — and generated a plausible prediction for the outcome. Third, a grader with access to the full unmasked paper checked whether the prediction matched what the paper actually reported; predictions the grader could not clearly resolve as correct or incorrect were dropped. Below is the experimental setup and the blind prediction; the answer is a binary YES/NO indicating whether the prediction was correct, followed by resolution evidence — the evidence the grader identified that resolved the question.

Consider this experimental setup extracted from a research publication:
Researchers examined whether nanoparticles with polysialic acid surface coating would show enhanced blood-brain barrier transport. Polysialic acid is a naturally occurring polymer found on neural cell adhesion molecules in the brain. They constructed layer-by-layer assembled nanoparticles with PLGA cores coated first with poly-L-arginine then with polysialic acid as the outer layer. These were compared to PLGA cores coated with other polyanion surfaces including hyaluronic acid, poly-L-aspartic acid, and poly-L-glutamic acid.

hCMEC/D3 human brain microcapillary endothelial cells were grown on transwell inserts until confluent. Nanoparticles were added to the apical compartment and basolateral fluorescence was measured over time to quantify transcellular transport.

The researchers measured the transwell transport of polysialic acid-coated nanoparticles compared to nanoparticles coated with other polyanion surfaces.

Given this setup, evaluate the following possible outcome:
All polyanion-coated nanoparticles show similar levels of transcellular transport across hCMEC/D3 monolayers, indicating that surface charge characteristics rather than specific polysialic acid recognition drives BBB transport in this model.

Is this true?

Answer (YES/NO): NO